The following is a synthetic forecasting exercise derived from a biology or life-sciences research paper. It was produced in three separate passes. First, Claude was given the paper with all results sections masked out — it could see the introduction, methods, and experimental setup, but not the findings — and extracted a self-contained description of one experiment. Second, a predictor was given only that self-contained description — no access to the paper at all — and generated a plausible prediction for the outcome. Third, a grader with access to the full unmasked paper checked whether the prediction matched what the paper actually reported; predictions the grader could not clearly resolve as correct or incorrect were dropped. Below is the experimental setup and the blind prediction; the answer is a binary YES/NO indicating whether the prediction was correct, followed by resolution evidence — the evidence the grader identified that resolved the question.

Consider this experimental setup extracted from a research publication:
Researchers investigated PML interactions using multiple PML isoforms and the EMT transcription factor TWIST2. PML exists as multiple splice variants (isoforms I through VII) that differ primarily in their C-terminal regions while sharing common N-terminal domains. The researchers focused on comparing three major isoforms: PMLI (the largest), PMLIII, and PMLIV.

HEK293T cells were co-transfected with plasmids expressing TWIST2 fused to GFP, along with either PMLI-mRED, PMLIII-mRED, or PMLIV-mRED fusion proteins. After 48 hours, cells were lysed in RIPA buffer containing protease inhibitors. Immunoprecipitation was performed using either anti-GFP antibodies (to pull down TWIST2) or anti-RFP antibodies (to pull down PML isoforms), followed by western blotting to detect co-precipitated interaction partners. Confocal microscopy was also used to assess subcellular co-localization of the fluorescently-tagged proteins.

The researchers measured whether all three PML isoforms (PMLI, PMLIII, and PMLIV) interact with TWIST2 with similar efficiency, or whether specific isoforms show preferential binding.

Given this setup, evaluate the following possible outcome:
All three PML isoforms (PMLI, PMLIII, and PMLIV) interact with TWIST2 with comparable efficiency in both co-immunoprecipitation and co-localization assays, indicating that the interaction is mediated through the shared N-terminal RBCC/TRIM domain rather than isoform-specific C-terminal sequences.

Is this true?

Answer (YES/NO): NO